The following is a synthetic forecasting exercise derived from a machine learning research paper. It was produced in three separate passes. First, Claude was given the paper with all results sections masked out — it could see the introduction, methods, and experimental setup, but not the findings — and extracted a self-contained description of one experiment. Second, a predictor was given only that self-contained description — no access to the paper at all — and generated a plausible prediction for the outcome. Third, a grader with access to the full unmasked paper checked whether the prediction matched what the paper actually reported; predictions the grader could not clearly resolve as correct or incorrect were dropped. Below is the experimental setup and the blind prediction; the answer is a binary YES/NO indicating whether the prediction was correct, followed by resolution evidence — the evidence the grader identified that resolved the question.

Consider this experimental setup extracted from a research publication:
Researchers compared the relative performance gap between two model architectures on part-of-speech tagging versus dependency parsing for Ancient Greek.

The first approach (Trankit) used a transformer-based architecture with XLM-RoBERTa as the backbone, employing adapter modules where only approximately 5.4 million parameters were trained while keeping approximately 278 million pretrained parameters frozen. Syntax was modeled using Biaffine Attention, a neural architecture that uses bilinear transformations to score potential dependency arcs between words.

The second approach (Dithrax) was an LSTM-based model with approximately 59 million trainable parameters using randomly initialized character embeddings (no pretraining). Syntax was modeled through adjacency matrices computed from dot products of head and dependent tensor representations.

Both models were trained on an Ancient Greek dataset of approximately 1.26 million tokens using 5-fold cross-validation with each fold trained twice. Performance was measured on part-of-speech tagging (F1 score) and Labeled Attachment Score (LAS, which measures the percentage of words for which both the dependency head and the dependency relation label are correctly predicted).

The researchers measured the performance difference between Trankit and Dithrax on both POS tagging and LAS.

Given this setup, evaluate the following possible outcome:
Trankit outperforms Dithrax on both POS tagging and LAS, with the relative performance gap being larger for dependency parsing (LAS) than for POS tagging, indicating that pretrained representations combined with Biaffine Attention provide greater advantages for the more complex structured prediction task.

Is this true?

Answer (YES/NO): YES